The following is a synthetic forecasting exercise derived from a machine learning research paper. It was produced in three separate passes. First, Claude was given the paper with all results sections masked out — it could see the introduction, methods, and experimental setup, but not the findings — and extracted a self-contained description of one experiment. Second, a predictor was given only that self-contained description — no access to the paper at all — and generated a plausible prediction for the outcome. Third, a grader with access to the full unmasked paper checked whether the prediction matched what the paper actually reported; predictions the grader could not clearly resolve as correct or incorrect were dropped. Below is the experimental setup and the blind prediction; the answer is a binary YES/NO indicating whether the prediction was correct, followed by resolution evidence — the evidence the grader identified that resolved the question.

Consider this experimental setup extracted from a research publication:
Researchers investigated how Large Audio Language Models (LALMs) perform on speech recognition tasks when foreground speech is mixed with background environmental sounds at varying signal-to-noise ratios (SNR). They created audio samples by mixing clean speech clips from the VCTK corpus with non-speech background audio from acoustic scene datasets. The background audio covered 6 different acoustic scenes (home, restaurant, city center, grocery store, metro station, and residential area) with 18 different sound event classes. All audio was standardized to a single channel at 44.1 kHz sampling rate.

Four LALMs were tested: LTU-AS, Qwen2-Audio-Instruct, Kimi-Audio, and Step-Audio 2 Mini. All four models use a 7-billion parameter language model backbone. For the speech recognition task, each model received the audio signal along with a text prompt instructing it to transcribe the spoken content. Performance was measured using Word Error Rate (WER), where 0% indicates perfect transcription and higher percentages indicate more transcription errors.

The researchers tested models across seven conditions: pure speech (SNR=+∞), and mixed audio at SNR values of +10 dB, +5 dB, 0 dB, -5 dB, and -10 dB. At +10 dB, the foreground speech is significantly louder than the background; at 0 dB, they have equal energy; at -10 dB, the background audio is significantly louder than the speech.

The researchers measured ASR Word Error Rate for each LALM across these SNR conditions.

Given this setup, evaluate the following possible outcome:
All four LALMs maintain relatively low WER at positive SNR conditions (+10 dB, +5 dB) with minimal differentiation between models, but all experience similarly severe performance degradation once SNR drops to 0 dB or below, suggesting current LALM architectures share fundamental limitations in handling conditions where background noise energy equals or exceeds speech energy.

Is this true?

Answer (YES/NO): NO